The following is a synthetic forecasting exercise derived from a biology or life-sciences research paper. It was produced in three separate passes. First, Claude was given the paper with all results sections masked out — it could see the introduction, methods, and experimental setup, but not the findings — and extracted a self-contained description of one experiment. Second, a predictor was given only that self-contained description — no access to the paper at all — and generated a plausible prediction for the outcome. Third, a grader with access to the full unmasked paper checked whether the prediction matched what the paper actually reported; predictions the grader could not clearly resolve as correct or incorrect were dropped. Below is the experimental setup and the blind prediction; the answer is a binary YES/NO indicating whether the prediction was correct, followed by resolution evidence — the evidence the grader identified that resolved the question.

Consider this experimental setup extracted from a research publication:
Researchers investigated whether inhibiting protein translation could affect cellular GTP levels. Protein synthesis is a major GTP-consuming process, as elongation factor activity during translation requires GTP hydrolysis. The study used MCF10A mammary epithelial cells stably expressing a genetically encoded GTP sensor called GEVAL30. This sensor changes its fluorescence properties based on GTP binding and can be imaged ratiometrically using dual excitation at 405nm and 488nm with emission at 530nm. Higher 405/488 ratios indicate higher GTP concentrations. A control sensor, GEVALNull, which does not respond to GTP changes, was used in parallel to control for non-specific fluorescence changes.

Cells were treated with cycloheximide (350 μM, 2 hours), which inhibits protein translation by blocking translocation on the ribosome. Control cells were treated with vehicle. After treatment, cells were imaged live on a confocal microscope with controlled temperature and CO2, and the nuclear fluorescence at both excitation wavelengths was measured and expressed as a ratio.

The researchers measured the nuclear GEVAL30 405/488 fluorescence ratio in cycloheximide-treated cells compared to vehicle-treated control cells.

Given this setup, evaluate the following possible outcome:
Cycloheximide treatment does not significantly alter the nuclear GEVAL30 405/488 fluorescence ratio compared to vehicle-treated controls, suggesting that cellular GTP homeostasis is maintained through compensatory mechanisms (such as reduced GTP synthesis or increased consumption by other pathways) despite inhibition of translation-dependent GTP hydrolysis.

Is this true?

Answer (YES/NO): NO